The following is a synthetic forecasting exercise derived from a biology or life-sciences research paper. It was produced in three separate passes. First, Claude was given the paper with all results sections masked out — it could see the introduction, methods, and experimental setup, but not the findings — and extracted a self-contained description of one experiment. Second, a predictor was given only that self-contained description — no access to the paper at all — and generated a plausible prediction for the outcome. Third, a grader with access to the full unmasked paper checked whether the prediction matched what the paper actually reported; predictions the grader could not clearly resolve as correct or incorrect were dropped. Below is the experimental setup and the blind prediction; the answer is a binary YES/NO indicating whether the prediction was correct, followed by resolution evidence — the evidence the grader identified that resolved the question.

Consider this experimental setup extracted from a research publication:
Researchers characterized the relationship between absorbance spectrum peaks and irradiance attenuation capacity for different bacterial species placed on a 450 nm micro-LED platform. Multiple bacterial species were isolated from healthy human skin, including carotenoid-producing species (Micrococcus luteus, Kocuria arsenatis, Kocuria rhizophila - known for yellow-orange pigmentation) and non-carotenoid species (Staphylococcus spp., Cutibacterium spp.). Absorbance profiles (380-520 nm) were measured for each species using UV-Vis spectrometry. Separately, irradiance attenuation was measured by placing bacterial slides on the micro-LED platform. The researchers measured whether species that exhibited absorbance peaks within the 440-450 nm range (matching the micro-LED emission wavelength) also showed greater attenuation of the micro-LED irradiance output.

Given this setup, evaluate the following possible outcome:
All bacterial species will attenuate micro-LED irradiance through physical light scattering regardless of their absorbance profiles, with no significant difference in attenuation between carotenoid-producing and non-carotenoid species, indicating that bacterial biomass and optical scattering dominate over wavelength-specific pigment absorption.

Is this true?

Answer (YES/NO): NO